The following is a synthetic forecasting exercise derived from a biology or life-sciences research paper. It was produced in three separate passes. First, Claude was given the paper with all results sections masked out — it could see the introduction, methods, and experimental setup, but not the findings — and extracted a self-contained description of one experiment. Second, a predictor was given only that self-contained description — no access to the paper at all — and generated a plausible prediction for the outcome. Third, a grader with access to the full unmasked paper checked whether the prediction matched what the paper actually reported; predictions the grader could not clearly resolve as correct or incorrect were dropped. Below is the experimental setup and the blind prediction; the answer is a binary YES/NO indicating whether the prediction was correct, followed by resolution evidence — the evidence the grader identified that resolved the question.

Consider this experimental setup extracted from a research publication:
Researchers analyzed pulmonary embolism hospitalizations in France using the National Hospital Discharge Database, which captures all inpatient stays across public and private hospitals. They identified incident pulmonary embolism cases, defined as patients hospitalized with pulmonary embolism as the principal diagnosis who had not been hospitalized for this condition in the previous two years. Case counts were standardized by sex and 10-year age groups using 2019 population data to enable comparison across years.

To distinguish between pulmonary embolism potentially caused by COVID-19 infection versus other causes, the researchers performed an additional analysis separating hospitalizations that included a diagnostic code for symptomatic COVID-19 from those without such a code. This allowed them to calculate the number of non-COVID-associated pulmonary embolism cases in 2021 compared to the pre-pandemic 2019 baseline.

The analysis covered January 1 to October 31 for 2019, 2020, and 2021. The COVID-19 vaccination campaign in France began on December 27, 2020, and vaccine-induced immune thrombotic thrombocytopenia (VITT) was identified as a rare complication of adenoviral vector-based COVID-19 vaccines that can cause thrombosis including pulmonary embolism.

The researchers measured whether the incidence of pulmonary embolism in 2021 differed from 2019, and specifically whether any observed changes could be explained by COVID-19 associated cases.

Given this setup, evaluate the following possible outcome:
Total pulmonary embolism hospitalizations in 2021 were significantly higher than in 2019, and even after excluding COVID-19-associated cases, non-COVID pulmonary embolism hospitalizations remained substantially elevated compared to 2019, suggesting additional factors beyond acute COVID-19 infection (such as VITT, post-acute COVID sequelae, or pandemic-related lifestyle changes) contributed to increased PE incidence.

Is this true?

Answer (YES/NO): YES